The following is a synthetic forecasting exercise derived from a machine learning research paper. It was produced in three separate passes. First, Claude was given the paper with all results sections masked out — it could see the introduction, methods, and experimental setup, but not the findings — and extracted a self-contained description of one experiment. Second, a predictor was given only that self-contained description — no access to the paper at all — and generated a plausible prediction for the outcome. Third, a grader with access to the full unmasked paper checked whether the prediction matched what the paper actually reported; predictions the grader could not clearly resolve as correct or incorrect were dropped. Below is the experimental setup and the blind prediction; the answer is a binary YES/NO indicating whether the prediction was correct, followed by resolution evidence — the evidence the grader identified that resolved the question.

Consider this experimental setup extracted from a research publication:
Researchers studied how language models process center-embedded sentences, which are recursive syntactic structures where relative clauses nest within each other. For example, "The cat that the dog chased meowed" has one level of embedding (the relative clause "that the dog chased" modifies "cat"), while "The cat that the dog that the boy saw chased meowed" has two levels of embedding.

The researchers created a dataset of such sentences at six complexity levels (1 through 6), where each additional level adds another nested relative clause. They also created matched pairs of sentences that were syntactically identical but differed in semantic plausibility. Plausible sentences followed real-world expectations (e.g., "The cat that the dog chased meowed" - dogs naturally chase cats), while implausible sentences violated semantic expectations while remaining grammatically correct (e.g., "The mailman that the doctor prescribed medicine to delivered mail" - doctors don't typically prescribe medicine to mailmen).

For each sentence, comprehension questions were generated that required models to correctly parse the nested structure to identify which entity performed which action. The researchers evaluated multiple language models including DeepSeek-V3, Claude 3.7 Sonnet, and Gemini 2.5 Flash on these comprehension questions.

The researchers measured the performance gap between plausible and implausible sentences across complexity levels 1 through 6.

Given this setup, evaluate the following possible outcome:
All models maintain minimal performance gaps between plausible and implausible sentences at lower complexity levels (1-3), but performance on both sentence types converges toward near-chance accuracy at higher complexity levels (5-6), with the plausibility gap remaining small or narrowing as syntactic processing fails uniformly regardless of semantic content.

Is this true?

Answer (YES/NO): NO